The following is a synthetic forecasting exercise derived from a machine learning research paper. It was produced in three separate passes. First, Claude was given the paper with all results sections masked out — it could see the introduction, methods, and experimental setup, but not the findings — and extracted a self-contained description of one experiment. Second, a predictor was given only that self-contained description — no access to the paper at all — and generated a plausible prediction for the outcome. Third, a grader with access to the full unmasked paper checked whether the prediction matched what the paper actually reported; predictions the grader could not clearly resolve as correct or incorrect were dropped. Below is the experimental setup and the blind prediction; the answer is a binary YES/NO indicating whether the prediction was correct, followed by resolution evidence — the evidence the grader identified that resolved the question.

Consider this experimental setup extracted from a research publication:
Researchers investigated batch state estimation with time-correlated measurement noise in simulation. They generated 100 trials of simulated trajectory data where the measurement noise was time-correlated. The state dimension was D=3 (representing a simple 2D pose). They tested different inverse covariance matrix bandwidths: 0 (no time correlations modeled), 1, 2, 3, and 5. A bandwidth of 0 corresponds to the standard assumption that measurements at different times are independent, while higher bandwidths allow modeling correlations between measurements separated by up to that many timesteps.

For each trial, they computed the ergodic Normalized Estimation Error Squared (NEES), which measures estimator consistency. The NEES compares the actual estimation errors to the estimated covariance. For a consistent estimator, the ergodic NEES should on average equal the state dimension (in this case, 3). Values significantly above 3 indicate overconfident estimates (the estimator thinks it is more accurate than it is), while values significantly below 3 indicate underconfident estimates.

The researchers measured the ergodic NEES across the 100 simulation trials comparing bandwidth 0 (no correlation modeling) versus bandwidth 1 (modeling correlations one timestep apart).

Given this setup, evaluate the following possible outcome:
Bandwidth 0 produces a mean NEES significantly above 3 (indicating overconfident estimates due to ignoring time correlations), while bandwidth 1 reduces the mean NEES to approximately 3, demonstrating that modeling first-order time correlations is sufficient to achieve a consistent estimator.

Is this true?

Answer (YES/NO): YES